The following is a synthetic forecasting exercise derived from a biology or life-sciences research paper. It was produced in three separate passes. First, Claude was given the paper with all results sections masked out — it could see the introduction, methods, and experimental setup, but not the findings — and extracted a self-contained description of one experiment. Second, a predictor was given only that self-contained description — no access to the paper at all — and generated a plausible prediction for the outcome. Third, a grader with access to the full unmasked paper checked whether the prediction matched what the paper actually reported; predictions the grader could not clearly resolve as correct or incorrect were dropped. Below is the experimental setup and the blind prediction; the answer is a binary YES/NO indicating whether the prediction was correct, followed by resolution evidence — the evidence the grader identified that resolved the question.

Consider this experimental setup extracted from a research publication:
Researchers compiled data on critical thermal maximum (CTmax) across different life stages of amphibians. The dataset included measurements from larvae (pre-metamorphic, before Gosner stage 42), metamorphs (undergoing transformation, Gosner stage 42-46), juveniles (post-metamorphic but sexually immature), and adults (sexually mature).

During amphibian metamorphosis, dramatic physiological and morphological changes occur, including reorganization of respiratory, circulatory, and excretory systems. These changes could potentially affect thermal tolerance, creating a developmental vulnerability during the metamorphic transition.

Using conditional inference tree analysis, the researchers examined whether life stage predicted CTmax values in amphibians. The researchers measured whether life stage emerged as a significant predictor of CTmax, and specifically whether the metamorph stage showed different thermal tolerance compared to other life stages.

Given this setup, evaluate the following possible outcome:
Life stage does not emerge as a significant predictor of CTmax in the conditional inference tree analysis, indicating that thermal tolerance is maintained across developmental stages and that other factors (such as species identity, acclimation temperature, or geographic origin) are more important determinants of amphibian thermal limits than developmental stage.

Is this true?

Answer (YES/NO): NO